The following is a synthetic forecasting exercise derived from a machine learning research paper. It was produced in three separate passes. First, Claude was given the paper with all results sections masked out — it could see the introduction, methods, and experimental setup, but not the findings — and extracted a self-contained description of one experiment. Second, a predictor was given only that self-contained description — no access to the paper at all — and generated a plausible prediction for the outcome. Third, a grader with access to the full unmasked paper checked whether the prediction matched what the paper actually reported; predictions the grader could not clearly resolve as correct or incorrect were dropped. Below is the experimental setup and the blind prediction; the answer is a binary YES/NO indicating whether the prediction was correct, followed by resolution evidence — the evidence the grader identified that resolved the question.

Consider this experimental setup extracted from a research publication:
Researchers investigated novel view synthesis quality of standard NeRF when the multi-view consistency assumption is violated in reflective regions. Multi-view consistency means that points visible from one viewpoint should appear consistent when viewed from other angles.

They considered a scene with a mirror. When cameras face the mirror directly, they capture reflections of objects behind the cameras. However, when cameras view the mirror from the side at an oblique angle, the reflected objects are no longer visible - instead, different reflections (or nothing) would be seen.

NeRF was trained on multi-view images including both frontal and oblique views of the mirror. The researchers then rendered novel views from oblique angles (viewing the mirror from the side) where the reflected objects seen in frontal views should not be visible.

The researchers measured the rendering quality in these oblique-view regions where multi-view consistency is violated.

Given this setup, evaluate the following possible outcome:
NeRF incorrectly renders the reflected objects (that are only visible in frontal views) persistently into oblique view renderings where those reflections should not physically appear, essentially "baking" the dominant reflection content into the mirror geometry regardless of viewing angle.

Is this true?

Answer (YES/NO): NO